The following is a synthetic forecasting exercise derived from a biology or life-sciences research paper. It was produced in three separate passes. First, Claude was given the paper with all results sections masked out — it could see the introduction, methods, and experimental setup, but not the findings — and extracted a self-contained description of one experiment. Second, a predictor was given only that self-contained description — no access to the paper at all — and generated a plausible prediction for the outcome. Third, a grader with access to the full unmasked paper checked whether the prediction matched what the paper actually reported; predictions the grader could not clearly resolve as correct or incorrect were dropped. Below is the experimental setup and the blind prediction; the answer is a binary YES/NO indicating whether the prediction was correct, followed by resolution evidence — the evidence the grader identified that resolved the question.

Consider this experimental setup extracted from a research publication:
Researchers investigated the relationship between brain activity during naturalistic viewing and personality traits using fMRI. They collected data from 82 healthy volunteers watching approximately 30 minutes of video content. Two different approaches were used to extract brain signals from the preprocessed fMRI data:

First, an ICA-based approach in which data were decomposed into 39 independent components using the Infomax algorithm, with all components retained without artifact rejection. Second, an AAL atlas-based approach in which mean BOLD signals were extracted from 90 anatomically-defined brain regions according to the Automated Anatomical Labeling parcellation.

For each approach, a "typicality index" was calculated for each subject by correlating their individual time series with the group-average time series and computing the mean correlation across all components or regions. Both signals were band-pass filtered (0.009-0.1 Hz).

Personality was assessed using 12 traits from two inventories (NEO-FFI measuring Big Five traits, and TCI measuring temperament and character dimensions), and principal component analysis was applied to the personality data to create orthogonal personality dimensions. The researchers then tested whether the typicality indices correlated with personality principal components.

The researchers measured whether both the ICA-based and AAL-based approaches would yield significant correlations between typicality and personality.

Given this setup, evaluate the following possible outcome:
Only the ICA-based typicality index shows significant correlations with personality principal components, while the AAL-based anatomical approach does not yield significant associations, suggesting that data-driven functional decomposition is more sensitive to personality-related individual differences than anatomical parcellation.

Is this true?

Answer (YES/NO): NO